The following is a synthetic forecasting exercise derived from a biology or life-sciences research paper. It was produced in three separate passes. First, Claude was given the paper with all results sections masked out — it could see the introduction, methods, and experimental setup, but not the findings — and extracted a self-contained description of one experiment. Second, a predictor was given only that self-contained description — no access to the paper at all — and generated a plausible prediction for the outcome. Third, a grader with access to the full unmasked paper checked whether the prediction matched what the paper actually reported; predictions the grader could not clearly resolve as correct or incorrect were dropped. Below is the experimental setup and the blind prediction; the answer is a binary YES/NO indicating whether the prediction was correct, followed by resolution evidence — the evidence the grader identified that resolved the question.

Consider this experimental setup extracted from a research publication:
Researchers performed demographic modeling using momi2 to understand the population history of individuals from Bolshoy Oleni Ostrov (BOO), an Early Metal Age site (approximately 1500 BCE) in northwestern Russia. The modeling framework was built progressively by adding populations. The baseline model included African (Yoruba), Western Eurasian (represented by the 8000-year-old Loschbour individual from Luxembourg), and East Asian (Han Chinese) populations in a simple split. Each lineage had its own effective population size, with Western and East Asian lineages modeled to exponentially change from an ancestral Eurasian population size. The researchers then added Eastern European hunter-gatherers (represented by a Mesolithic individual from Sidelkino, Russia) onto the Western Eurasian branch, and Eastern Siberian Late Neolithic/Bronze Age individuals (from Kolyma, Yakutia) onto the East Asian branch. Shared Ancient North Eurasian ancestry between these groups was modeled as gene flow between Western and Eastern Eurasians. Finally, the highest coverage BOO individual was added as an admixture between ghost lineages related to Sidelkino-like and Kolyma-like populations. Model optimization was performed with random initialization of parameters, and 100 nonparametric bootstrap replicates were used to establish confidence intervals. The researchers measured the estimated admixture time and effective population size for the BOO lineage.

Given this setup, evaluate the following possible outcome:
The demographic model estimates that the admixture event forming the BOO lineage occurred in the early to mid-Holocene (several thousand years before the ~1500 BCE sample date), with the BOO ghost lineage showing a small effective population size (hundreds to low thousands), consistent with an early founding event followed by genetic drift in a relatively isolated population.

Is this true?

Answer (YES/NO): NO